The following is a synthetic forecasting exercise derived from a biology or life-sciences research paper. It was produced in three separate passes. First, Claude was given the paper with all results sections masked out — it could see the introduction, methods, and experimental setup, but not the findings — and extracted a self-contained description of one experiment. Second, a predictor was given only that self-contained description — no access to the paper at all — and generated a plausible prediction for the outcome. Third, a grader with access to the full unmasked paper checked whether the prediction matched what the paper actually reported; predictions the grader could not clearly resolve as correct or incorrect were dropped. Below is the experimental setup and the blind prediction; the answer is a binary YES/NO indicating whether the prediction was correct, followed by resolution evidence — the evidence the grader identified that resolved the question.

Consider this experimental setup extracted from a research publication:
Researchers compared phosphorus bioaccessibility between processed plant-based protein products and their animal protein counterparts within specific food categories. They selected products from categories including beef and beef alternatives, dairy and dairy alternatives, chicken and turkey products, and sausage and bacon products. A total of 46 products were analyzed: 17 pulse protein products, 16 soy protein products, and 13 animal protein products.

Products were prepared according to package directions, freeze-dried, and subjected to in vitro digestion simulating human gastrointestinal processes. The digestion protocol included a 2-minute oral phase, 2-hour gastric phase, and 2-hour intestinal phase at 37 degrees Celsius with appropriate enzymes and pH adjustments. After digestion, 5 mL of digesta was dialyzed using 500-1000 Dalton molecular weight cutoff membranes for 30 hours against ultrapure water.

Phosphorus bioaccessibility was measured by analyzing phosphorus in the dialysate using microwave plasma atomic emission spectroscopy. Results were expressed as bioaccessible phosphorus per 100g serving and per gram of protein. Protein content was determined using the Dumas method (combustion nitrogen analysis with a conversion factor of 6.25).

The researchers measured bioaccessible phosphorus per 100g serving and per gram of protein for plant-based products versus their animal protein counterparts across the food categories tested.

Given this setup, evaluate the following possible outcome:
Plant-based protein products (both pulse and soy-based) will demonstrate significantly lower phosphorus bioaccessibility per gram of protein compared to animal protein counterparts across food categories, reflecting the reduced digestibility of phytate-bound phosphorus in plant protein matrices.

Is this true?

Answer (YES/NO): NO